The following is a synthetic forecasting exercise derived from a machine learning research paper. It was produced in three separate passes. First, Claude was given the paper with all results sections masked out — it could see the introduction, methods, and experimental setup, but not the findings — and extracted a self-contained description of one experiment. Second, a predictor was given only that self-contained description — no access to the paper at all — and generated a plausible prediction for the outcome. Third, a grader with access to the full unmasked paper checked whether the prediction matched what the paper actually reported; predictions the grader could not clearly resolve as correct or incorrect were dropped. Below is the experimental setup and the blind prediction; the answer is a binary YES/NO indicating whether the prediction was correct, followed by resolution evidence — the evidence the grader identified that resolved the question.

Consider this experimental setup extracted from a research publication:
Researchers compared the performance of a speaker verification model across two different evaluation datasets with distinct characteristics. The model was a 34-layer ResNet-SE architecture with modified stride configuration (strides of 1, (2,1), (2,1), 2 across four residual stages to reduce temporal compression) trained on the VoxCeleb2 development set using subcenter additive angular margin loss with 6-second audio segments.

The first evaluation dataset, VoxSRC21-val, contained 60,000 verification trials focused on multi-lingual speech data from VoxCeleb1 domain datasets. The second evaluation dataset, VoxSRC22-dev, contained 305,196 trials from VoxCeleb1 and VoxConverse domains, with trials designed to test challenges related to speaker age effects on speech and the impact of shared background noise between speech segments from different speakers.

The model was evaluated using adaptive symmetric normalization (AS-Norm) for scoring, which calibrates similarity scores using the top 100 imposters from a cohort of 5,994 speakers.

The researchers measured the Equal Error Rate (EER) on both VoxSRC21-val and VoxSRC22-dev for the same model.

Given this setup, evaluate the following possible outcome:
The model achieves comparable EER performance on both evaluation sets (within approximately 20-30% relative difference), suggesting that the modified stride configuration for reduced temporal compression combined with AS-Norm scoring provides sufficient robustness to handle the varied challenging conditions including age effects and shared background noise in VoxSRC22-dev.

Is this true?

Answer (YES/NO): YES